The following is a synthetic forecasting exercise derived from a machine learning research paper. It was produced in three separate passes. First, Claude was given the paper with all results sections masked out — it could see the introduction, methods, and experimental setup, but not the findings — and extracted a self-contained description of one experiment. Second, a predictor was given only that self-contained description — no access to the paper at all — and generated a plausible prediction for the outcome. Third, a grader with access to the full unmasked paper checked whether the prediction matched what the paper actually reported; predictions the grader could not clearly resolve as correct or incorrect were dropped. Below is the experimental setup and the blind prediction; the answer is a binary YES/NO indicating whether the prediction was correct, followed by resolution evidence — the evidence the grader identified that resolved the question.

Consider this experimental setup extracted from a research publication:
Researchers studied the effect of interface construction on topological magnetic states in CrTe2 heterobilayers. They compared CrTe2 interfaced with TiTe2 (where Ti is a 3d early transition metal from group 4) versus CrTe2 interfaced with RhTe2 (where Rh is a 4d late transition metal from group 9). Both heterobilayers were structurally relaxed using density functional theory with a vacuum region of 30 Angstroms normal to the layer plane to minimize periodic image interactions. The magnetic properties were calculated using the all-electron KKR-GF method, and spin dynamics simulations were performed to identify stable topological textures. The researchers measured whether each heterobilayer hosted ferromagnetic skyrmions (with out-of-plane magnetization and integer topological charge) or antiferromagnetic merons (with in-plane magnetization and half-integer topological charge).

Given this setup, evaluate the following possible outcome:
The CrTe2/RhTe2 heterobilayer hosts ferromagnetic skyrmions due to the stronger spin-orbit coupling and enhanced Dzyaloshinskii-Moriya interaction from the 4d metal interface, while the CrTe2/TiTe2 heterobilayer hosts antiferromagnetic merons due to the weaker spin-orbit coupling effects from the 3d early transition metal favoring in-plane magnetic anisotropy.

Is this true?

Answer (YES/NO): YES